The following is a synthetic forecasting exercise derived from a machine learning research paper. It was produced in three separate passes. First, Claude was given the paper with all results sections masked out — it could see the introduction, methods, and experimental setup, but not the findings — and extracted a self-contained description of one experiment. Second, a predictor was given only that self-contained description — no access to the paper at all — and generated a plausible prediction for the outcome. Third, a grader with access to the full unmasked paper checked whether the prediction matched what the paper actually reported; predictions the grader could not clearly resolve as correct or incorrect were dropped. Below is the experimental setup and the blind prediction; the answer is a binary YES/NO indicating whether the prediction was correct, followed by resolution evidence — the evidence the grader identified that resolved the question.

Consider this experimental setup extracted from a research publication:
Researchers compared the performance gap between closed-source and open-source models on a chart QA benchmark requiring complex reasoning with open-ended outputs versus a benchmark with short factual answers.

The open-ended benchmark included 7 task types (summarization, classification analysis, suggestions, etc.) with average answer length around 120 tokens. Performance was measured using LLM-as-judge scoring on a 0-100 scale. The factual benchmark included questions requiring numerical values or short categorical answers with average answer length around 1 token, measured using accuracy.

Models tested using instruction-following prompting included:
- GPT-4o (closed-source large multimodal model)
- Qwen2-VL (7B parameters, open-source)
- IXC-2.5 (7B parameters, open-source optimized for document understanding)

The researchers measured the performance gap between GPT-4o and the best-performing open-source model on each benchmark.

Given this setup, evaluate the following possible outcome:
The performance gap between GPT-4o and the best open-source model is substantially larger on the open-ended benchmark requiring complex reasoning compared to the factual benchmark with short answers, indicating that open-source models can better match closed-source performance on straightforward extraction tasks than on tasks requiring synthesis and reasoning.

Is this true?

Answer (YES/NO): YES